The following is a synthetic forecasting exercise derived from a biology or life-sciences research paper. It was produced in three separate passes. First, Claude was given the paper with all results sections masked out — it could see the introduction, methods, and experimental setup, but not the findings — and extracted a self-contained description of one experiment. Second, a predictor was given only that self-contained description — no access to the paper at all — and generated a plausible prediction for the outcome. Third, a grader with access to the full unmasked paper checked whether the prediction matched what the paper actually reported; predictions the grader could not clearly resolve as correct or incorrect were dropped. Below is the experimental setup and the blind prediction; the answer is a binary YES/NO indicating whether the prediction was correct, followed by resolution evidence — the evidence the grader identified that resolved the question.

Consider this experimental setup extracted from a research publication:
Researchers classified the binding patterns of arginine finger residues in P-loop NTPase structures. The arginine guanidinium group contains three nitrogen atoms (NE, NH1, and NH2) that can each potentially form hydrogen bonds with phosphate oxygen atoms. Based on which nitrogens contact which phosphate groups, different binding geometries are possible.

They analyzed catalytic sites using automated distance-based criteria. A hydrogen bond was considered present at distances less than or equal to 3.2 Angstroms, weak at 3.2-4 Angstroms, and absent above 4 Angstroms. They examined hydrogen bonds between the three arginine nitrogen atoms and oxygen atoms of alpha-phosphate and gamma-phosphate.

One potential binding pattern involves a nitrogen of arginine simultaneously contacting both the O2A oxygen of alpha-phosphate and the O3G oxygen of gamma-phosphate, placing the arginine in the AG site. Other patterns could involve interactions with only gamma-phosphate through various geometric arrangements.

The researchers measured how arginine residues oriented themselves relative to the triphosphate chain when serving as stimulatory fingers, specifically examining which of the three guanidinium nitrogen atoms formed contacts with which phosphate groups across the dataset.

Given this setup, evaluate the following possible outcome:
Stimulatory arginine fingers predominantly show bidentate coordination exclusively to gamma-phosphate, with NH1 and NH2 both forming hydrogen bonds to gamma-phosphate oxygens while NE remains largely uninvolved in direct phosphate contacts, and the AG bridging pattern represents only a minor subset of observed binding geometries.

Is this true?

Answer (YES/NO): NO